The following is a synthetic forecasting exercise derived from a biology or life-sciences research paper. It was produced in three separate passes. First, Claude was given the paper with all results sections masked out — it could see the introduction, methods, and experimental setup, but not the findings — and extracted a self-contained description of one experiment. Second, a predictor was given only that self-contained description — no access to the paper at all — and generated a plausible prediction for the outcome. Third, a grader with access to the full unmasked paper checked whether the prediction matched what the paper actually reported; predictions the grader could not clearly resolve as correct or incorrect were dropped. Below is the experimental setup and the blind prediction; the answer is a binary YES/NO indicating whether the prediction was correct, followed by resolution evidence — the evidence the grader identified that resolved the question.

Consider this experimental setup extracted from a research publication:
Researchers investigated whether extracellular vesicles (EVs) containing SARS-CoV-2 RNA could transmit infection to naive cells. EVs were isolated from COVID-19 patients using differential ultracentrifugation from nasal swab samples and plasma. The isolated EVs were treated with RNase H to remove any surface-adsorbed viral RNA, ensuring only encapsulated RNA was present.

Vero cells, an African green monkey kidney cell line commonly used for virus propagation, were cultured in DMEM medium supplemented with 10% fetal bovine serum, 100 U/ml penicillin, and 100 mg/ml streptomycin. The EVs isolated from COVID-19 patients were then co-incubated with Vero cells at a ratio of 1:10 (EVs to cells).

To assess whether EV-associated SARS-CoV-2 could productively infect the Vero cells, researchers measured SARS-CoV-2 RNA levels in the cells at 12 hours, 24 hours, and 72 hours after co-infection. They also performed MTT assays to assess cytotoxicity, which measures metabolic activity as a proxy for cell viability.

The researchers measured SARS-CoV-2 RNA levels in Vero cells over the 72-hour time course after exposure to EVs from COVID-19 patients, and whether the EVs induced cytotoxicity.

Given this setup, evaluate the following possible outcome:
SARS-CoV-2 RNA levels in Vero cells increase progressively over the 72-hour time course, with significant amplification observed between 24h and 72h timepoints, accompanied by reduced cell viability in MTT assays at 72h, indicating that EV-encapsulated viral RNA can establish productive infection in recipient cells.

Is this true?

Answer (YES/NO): NO